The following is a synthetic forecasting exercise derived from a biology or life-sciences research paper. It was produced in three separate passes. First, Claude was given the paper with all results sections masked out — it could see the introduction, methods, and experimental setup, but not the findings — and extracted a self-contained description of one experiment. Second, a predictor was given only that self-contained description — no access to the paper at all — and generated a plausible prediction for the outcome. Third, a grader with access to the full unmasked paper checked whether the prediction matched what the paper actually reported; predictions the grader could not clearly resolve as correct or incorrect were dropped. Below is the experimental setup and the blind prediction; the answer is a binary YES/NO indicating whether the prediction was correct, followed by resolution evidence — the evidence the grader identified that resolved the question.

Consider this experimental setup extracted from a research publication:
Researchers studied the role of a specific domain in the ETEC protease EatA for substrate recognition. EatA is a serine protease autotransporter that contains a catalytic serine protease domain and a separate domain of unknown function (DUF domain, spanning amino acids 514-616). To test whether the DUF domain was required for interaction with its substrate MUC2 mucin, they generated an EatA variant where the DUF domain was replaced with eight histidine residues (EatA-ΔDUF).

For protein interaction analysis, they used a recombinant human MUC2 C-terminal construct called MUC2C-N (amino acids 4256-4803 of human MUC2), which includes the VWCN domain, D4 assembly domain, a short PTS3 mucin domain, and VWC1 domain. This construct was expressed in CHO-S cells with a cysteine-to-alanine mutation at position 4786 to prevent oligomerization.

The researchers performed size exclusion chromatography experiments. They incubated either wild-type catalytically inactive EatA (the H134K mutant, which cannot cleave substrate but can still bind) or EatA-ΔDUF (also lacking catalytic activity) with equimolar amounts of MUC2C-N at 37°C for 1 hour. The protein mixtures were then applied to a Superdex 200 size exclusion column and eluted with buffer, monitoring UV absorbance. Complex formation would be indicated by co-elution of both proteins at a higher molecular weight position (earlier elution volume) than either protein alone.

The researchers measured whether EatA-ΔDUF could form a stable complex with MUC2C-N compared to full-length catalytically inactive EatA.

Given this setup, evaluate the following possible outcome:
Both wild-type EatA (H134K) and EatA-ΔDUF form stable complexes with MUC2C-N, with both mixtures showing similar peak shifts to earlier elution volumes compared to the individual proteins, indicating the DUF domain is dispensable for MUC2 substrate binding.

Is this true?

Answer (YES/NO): NO